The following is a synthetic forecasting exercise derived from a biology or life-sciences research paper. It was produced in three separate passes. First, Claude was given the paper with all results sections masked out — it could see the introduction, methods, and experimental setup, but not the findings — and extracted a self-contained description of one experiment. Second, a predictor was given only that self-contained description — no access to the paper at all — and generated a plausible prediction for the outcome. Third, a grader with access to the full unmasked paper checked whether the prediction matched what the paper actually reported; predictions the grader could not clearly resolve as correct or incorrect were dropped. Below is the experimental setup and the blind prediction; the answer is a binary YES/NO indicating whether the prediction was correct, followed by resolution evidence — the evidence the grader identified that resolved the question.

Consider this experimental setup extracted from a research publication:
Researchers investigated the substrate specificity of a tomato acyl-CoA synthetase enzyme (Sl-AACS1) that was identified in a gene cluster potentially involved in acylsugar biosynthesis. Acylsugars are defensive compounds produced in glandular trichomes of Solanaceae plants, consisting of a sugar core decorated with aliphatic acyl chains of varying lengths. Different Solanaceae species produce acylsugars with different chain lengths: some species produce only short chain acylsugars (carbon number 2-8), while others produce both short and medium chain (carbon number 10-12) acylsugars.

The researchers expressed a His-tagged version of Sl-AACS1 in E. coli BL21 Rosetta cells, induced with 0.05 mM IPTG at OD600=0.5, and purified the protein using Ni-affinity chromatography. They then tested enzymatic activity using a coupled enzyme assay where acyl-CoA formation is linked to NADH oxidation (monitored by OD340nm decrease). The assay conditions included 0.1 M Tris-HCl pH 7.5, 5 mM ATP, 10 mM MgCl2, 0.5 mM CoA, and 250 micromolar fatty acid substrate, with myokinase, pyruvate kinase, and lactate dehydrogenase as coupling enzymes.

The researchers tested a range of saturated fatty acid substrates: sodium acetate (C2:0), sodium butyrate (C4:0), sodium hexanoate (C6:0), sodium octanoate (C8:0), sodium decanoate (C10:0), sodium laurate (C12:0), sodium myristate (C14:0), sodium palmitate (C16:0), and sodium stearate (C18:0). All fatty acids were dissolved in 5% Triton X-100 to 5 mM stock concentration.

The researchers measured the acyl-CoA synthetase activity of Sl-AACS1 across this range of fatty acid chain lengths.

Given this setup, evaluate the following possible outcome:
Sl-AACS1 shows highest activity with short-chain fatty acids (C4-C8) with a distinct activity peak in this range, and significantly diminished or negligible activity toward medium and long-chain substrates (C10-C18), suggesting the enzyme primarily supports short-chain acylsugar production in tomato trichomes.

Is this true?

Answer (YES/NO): NO